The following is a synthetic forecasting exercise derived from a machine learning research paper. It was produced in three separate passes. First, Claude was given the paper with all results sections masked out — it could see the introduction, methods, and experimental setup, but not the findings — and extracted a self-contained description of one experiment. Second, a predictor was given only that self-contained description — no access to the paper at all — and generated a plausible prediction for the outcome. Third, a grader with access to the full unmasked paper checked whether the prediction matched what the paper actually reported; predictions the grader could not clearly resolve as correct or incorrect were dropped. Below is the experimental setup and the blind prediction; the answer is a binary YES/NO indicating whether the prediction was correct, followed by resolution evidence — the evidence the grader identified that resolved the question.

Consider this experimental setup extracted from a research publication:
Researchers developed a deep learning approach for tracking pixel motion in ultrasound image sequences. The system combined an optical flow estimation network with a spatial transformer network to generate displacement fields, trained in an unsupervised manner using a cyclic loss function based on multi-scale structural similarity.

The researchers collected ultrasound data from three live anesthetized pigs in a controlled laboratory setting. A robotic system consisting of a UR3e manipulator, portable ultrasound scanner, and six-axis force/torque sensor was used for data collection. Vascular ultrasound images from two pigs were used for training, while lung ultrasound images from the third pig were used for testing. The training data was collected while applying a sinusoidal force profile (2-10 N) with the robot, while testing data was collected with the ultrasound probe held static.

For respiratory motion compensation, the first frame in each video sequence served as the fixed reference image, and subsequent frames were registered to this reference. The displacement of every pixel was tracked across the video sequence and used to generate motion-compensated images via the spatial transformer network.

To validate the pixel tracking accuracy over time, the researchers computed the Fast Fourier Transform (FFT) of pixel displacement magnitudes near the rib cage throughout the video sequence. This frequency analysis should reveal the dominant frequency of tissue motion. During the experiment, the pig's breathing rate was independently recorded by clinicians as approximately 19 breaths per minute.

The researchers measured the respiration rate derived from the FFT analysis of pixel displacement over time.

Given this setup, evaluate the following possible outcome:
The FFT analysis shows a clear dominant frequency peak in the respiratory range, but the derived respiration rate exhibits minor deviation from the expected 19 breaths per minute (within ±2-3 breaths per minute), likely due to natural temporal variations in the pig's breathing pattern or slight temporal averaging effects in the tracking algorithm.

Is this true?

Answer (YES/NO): YES